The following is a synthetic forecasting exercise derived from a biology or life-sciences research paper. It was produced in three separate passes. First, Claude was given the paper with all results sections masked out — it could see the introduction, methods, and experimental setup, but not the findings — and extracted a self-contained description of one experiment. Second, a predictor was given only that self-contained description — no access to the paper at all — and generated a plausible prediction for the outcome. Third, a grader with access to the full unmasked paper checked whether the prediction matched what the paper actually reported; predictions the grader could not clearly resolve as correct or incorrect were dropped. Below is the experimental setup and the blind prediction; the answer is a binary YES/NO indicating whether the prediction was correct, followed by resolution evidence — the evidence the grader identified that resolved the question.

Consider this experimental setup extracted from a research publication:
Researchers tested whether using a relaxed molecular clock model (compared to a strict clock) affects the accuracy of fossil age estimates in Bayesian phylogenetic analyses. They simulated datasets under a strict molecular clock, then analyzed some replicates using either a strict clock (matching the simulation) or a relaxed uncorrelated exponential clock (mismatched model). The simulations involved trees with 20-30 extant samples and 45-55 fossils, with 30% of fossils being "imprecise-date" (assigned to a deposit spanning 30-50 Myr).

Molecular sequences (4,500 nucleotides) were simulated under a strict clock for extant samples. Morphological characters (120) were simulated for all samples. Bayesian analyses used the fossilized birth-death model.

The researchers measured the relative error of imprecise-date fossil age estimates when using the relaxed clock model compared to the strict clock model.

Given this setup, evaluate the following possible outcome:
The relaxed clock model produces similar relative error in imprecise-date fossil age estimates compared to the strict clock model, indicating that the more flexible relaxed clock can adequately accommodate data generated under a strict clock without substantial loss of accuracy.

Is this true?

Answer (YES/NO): YES